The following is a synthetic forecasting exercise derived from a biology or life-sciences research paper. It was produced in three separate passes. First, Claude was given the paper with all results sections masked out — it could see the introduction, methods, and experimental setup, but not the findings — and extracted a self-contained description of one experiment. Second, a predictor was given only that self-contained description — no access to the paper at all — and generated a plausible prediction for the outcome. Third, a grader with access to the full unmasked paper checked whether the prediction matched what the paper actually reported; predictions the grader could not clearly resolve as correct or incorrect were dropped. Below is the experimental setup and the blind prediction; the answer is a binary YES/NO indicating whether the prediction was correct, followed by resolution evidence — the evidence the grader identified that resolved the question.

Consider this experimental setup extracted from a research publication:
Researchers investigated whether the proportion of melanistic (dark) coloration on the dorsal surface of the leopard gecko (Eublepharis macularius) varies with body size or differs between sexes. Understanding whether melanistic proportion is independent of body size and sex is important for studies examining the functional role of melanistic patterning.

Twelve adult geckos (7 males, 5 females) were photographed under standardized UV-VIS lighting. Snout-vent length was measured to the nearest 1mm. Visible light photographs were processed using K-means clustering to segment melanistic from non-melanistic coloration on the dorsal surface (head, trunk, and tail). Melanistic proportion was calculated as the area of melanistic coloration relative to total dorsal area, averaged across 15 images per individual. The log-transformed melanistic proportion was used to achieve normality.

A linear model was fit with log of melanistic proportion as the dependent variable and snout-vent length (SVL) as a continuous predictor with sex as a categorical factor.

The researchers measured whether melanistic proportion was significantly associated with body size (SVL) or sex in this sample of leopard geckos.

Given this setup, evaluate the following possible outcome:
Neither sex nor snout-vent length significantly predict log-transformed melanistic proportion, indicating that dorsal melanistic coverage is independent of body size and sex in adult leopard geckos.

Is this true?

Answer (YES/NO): YES